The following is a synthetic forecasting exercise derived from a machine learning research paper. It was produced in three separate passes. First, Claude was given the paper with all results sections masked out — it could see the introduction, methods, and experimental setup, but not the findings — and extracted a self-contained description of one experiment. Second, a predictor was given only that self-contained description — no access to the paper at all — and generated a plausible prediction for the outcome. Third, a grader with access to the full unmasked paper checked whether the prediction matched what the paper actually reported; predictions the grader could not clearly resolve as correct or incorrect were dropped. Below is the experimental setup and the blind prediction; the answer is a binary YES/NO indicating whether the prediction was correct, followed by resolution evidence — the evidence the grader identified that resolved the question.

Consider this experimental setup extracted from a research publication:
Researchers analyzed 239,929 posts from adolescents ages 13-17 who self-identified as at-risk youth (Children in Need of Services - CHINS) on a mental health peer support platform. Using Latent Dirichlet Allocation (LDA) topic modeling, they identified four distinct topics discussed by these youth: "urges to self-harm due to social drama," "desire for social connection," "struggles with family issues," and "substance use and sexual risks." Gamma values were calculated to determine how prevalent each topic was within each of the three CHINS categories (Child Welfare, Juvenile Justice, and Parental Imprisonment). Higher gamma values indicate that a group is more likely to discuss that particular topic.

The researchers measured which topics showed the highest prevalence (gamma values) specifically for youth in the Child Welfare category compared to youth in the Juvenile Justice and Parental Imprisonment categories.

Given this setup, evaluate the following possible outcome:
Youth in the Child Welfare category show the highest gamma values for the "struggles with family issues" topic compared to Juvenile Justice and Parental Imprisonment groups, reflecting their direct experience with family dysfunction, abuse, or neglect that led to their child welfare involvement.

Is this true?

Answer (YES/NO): YES